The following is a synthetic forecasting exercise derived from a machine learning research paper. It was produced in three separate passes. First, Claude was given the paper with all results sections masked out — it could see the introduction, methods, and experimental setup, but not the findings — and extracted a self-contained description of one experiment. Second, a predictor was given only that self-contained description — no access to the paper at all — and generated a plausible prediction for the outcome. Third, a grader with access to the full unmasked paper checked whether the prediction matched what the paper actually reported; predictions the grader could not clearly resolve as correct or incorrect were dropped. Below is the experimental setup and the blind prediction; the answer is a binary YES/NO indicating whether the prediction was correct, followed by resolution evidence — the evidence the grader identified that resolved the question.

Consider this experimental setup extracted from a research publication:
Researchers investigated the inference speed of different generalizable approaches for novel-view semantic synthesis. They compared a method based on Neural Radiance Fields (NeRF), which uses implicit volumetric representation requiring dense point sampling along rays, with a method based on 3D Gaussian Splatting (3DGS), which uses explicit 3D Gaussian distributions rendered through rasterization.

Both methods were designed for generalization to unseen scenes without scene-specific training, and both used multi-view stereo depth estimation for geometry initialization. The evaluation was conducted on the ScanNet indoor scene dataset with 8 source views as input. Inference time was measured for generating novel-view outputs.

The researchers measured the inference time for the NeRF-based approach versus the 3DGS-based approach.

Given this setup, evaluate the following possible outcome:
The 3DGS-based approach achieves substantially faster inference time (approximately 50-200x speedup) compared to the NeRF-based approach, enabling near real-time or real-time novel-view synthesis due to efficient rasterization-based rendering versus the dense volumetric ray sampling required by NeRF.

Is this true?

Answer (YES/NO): NO